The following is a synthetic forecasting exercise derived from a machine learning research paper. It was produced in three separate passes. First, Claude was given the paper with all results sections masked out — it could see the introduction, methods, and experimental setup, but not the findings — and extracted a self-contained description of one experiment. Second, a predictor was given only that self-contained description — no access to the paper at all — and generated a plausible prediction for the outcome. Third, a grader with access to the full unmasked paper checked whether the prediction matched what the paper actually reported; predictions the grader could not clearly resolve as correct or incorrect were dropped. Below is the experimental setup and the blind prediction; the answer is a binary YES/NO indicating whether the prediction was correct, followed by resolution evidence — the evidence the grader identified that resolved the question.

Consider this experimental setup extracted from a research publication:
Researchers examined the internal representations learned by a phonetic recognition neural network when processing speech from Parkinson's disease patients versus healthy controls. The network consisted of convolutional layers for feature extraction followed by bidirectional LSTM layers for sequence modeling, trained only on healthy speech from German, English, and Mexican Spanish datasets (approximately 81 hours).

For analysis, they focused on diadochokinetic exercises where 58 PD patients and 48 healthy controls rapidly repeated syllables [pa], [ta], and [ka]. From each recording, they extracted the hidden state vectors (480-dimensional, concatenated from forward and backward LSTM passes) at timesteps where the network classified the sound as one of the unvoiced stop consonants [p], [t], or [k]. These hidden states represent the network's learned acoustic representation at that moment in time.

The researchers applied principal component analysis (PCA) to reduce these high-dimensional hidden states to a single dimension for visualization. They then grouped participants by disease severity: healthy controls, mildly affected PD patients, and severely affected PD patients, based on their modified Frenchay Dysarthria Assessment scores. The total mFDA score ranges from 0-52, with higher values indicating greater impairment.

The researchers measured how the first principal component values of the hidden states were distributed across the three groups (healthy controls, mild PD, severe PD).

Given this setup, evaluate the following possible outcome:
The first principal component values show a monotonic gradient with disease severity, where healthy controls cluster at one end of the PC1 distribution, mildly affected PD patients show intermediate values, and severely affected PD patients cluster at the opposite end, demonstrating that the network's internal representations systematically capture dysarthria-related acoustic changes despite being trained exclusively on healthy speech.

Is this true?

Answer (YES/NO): YES